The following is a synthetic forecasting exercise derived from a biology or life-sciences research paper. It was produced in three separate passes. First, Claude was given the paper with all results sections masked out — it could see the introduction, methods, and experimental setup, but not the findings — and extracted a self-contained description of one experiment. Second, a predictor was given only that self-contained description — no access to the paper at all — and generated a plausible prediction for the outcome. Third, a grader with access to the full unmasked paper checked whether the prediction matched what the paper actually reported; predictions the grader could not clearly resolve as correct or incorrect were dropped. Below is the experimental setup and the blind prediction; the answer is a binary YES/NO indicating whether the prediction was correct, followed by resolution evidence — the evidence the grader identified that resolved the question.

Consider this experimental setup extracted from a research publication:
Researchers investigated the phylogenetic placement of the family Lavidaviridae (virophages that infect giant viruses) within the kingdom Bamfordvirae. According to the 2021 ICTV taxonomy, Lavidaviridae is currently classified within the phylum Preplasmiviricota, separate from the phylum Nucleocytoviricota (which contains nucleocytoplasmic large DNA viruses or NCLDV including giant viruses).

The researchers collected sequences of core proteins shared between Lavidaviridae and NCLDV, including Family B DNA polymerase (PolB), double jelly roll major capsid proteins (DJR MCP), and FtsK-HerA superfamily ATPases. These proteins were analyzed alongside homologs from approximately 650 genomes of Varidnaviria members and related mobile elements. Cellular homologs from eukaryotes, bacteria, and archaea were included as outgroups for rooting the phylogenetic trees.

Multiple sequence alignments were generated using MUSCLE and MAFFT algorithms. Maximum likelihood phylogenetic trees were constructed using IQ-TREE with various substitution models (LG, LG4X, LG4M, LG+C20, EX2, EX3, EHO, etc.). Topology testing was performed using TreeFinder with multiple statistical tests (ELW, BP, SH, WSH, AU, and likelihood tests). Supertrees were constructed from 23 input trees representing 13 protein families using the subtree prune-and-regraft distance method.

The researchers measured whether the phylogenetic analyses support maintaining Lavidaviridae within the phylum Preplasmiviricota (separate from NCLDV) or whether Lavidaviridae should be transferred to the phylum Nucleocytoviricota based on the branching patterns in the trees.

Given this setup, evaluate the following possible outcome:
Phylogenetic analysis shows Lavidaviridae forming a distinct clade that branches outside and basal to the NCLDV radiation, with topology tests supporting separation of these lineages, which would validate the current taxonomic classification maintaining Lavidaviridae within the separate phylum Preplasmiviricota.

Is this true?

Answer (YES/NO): NO